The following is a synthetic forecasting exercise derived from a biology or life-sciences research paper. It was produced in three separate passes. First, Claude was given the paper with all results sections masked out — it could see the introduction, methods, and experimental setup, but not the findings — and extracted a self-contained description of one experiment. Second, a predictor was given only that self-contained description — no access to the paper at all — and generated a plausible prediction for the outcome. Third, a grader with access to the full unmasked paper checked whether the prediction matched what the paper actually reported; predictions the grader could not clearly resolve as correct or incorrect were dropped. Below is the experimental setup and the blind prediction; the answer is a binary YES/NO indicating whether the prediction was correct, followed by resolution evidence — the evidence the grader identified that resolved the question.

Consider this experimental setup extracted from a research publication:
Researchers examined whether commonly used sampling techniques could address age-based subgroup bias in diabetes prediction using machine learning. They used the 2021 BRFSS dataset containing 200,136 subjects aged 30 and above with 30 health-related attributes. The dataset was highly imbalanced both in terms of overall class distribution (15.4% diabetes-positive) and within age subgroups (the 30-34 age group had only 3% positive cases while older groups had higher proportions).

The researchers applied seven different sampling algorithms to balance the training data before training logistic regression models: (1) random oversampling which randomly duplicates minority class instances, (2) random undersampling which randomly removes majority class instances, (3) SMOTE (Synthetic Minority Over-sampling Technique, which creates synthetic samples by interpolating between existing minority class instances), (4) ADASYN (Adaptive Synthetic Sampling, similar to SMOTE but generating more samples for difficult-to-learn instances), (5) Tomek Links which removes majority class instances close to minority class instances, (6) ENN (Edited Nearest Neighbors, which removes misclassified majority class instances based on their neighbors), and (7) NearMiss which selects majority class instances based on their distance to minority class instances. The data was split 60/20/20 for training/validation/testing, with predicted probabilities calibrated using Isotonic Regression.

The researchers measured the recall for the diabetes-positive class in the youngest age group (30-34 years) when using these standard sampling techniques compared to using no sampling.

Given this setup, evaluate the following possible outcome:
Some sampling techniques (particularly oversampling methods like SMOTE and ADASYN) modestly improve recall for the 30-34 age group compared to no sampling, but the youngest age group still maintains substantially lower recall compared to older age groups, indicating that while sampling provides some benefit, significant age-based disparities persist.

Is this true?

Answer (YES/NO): NO